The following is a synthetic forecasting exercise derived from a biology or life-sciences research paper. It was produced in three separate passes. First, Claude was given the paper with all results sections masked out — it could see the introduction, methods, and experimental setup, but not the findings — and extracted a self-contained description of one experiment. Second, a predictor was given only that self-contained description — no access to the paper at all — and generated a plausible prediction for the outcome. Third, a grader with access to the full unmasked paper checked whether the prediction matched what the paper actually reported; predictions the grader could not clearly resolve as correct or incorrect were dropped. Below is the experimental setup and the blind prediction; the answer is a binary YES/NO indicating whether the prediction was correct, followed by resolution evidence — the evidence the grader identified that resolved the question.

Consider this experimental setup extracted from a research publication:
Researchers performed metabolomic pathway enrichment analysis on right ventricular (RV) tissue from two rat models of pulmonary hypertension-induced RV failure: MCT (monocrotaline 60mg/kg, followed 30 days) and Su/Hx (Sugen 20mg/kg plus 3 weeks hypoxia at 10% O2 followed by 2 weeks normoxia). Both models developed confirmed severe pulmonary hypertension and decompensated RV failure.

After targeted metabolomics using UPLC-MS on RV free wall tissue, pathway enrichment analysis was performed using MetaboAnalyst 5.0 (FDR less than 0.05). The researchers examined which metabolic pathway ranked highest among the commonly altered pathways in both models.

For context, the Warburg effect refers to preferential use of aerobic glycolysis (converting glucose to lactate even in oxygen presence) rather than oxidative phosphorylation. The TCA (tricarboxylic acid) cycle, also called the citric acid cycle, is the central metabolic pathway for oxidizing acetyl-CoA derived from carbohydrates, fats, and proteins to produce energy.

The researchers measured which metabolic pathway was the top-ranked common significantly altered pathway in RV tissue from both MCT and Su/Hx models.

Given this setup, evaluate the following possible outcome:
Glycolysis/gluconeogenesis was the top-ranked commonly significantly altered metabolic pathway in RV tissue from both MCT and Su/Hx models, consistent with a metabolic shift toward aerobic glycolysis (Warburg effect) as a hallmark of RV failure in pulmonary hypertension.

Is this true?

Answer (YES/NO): NO